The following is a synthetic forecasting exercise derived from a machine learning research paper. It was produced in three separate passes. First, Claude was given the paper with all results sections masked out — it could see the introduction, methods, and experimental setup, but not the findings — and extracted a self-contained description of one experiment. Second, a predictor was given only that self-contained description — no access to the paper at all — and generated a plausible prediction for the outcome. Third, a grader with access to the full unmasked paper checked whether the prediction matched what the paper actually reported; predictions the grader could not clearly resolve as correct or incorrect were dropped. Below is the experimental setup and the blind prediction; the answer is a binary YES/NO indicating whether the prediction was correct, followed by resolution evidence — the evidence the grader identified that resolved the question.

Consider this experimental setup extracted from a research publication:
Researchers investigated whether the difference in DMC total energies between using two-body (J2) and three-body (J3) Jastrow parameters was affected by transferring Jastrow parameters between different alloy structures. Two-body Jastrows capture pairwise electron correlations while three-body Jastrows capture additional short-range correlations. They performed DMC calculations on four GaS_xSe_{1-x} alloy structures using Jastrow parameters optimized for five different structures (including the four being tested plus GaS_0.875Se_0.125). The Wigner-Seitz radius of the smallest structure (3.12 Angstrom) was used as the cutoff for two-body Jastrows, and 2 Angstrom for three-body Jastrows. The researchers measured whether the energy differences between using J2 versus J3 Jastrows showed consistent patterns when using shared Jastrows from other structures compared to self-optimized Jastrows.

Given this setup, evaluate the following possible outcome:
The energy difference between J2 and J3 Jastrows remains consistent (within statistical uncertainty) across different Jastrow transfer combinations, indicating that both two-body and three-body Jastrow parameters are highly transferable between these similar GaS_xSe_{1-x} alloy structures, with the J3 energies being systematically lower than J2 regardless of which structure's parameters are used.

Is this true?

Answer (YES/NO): YES